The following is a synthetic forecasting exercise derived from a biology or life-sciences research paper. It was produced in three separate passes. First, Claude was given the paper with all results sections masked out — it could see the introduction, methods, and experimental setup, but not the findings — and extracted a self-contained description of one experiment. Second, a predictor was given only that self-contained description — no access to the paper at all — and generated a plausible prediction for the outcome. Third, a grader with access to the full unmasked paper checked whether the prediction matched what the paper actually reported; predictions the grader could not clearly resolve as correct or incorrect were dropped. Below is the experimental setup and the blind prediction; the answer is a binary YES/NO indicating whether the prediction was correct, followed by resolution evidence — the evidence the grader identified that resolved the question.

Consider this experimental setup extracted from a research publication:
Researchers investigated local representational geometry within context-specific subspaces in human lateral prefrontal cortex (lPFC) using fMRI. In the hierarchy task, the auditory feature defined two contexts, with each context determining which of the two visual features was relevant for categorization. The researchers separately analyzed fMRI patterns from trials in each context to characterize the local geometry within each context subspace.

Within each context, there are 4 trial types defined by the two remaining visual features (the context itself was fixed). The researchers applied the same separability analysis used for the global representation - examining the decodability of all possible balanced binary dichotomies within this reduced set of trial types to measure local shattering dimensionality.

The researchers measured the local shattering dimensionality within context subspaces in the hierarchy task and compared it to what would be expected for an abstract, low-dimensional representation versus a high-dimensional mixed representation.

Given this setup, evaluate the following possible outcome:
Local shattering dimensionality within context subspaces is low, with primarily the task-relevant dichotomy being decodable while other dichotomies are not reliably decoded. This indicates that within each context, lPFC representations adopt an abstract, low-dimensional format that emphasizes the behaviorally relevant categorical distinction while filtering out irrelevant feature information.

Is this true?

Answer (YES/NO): YES